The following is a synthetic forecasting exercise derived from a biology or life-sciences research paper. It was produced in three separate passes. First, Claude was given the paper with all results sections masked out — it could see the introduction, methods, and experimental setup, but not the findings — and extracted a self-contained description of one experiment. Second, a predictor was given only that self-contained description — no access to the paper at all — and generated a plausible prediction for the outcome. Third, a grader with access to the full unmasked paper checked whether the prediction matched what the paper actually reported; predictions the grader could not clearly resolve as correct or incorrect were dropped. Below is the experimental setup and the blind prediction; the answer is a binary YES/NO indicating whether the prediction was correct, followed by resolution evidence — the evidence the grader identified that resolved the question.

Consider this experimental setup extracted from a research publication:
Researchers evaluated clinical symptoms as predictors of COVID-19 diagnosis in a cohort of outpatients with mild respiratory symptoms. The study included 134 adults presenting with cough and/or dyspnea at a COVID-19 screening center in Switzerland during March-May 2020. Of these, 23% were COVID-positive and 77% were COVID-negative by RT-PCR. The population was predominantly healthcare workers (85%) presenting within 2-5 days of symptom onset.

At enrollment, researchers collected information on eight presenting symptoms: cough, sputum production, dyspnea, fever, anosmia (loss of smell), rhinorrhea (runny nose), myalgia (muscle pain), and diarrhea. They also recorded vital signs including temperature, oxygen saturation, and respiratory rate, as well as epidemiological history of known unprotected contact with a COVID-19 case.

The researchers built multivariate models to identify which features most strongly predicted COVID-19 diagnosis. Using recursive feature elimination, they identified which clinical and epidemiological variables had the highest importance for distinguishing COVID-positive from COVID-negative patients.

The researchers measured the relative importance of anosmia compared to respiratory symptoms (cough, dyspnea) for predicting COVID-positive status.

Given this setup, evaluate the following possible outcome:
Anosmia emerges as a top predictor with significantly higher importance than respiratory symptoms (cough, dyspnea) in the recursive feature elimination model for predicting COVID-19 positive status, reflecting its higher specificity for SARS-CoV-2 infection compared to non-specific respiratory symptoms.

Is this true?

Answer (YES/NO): NO